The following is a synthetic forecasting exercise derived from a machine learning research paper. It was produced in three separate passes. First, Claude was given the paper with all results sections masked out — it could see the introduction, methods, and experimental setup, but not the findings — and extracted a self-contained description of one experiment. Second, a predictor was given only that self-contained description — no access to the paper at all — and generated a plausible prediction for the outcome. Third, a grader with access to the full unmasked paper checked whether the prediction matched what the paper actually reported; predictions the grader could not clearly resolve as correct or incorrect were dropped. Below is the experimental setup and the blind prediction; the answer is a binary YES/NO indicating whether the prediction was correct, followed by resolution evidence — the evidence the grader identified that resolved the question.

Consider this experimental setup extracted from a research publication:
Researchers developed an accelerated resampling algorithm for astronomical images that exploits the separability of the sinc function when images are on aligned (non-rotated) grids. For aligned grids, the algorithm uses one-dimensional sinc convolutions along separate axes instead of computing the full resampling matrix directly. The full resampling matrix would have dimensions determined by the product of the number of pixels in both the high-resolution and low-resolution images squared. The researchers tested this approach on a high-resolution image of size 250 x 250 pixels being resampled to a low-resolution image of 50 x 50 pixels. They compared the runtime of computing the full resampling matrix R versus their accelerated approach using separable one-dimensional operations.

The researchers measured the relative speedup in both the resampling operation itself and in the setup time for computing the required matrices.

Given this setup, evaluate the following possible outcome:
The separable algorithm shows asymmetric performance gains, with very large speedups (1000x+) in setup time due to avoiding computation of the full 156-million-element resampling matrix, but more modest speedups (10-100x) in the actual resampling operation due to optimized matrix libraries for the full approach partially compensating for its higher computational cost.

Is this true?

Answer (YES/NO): NO